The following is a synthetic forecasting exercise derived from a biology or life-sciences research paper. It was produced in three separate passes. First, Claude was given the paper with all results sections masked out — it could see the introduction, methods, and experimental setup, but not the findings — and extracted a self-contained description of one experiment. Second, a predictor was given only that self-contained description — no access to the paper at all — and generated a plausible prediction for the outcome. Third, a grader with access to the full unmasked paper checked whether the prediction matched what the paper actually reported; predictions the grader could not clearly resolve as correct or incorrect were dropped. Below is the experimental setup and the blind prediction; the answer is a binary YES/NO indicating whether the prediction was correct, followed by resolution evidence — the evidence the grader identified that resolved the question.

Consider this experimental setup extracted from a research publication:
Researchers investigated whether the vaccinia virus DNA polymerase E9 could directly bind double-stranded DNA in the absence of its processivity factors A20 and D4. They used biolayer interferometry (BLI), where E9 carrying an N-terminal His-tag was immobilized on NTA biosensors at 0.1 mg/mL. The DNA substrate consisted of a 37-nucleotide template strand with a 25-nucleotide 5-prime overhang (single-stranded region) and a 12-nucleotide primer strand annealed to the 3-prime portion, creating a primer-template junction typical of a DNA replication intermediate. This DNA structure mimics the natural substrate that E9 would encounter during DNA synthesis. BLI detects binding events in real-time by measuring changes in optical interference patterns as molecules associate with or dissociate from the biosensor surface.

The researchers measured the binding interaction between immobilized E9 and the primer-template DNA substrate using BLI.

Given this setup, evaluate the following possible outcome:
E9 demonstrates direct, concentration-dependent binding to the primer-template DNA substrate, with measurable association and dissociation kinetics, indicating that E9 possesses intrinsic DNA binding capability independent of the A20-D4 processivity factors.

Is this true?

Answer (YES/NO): YES